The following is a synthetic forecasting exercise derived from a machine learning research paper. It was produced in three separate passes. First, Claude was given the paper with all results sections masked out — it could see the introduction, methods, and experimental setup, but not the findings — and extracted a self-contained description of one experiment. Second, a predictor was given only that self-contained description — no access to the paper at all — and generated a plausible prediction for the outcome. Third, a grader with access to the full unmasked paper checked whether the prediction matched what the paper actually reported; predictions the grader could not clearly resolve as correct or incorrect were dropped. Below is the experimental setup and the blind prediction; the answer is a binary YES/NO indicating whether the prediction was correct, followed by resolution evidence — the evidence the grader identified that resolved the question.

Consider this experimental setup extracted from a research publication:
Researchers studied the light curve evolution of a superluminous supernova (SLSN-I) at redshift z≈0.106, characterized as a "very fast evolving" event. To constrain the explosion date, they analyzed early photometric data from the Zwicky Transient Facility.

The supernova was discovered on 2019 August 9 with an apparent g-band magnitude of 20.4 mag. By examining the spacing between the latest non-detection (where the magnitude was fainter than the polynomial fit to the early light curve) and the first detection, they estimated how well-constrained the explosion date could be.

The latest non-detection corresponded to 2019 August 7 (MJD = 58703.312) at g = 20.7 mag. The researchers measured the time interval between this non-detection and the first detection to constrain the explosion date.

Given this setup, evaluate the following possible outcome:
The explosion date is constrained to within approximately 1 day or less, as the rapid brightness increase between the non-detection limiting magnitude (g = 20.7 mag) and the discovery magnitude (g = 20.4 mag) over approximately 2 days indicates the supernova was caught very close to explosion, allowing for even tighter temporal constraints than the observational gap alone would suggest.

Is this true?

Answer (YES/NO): NO